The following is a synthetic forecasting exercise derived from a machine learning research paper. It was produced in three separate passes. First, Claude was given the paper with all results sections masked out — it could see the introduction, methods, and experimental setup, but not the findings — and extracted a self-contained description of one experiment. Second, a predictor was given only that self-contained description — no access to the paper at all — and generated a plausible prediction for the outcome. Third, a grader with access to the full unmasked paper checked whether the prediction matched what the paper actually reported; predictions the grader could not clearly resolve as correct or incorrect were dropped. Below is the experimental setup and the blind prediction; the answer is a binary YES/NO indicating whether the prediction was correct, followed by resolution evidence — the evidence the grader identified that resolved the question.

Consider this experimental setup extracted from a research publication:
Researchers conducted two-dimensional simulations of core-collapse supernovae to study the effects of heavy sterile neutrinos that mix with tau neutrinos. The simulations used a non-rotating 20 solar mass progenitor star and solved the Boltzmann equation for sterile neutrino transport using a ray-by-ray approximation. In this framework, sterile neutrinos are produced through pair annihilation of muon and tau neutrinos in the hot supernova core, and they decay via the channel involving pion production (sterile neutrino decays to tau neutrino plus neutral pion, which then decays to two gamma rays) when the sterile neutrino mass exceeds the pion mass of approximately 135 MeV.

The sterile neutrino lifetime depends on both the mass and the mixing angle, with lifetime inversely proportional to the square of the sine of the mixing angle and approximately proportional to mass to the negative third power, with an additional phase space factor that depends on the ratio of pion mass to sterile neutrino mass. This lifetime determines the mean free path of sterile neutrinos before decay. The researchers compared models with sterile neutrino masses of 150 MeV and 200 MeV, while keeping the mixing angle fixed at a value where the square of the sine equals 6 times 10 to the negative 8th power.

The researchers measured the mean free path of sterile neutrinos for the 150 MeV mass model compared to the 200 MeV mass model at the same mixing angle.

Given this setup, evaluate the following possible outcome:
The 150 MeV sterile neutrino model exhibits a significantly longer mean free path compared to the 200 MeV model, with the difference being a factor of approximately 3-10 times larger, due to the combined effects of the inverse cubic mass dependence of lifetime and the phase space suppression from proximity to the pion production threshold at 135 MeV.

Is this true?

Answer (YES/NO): YES